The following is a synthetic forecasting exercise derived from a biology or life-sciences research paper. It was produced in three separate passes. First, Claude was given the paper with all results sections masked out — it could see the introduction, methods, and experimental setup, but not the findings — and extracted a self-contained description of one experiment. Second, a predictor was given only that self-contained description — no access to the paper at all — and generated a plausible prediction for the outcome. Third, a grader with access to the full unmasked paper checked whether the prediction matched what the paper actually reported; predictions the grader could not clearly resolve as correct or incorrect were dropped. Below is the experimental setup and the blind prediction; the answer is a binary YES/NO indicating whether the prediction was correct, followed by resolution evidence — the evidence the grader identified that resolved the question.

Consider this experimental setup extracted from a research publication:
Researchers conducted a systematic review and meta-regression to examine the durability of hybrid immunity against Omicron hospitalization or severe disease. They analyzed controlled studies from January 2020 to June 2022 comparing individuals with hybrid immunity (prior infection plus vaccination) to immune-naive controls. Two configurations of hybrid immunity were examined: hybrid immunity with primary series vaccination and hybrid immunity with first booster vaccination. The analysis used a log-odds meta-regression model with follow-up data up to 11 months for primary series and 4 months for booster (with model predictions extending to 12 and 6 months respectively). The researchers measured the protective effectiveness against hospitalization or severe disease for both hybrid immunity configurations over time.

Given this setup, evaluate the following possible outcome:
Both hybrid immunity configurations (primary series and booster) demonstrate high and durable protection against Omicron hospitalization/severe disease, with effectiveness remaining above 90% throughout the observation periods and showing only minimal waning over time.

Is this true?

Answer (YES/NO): YES